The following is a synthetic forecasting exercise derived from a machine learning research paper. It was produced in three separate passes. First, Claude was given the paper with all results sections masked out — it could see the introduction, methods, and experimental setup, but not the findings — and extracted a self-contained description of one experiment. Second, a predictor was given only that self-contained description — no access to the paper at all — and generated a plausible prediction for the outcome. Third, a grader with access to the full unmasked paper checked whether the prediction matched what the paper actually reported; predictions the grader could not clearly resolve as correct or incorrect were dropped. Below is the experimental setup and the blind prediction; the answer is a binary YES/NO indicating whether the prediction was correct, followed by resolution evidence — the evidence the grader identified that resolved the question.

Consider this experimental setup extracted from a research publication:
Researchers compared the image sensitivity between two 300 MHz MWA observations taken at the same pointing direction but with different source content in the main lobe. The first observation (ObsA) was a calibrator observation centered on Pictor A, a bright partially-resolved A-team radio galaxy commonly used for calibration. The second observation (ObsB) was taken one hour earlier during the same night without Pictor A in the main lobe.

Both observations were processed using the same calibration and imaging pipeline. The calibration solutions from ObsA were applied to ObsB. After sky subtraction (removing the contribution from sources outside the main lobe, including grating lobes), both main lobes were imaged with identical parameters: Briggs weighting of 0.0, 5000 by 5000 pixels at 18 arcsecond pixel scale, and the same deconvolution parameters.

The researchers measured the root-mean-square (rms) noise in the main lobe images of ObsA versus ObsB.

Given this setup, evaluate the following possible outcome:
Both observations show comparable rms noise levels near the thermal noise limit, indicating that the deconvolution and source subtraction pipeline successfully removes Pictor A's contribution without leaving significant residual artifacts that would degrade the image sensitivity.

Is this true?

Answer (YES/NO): NO